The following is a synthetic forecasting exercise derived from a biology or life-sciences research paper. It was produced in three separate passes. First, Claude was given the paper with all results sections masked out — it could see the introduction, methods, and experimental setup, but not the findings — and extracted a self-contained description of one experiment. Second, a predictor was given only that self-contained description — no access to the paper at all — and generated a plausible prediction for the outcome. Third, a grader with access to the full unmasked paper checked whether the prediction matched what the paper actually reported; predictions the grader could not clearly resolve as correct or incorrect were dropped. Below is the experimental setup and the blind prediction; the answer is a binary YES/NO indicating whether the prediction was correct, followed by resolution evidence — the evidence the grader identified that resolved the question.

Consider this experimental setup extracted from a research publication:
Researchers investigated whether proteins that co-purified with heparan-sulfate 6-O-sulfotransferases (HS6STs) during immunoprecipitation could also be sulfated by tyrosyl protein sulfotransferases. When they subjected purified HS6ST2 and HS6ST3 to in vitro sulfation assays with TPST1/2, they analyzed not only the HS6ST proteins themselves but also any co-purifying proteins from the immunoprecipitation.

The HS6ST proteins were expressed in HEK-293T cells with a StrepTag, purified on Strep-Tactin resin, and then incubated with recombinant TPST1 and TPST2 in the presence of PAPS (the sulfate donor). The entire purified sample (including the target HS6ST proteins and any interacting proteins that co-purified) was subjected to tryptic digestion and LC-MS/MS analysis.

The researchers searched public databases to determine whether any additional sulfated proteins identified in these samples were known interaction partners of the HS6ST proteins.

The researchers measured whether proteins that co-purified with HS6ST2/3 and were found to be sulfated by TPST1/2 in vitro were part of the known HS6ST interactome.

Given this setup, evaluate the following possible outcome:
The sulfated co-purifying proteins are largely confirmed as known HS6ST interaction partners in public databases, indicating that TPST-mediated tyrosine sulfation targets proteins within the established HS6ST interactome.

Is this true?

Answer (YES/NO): YES